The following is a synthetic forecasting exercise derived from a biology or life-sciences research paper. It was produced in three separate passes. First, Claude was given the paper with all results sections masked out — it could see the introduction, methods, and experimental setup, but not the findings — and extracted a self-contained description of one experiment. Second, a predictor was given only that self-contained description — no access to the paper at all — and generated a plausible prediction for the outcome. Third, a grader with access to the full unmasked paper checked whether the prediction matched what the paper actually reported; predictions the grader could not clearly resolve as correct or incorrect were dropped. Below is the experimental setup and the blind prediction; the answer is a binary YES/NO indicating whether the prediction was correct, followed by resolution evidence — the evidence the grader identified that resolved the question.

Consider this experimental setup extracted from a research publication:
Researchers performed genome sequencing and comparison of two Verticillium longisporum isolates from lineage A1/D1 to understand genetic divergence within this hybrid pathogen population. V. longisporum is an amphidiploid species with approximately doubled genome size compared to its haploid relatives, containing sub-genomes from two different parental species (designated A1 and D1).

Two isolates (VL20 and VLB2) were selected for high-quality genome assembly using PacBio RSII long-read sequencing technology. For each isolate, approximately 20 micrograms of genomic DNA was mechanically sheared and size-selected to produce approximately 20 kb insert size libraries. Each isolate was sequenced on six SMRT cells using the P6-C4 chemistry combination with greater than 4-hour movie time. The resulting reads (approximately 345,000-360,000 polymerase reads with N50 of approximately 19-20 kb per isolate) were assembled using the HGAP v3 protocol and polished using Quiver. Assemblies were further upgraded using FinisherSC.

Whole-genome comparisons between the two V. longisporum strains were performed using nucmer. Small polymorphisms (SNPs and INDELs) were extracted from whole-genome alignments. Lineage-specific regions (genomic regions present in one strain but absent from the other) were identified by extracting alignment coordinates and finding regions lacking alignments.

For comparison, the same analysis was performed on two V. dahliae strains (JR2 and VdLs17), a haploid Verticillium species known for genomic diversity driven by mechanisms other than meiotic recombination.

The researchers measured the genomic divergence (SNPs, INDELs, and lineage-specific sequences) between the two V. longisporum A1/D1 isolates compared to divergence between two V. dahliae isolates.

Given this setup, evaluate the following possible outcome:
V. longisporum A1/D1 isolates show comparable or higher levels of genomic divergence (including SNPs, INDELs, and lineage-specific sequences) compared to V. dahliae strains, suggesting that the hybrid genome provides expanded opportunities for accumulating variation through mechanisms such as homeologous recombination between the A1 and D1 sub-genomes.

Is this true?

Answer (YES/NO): NO